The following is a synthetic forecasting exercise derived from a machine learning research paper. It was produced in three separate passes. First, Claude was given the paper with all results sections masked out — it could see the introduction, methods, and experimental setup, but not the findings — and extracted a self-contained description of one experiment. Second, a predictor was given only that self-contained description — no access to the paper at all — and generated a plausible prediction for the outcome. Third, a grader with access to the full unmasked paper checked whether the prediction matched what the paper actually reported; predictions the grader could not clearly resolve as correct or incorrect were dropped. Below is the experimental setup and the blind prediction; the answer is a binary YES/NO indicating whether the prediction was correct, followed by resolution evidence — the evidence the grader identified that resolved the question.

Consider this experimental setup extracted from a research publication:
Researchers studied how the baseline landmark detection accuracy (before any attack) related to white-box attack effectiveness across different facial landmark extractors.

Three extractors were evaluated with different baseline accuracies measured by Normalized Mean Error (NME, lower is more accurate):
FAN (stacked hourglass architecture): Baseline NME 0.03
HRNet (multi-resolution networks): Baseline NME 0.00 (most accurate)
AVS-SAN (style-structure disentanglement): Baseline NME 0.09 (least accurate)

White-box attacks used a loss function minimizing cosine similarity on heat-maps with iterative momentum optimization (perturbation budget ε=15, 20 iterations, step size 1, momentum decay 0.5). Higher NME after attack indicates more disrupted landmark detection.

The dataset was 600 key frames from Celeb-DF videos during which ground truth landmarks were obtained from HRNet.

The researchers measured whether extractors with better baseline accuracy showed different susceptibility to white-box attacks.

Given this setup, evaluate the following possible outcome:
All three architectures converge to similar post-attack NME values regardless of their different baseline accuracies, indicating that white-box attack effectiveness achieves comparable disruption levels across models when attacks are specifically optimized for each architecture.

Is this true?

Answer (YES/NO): YES